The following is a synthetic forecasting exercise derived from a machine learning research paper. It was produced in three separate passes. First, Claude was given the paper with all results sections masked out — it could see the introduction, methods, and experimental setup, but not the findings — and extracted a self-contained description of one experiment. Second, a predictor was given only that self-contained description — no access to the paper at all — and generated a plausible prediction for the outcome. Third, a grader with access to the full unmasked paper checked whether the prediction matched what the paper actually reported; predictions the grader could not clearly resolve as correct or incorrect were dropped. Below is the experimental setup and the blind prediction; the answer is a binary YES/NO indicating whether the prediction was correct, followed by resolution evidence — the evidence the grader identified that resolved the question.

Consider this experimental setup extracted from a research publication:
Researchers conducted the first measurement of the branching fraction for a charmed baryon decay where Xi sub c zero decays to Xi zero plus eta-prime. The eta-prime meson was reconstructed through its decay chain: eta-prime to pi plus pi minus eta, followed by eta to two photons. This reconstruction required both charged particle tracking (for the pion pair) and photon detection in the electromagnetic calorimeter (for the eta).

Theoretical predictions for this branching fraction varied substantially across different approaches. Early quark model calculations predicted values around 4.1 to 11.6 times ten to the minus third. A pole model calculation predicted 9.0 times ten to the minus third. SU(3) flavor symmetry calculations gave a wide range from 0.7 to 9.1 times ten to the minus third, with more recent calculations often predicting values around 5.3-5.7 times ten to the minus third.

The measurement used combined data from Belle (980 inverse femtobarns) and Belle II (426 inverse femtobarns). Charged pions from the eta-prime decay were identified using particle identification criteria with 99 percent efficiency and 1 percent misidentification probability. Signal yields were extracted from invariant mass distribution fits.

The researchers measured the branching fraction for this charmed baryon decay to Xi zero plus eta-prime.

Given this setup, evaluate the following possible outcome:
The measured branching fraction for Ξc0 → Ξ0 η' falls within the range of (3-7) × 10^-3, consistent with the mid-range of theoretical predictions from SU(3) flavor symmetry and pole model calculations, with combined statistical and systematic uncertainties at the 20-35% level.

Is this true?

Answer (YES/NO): NO